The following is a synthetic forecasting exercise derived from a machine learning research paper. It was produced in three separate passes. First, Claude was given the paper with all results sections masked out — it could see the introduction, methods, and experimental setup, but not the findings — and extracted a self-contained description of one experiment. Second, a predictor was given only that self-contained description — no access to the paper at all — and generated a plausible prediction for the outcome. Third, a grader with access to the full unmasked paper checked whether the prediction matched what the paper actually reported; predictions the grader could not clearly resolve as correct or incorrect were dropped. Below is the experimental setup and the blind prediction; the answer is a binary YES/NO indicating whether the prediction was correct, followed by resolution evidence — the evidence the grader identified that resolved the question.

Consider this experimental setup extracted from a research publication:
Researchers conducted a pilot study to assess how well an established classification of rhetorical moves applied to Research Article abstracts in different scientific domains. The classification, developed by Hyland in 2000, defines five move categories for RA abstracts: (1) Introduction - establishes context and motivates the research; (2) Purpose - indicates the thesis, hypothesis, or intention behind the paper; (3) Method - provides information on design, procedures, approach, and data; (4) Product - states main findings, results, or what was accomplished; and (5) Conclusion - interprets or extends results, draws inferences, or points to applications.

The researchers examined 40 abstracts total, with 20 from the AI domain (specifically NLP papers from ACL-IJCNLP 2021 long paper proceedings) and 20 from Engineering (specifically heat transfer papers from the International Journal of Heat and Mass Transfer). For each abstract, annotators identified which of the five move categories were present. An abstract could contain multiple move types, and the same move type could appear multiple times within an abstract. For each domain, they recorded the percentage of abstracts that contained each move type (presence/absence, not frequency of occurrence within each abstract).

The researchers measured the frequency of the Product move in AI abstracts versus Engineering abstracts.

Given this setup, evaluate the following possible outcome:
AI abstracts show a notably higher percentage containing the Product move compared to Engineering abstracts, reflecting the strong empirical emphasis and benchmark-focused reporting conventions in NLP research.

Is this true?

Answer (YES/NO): NO